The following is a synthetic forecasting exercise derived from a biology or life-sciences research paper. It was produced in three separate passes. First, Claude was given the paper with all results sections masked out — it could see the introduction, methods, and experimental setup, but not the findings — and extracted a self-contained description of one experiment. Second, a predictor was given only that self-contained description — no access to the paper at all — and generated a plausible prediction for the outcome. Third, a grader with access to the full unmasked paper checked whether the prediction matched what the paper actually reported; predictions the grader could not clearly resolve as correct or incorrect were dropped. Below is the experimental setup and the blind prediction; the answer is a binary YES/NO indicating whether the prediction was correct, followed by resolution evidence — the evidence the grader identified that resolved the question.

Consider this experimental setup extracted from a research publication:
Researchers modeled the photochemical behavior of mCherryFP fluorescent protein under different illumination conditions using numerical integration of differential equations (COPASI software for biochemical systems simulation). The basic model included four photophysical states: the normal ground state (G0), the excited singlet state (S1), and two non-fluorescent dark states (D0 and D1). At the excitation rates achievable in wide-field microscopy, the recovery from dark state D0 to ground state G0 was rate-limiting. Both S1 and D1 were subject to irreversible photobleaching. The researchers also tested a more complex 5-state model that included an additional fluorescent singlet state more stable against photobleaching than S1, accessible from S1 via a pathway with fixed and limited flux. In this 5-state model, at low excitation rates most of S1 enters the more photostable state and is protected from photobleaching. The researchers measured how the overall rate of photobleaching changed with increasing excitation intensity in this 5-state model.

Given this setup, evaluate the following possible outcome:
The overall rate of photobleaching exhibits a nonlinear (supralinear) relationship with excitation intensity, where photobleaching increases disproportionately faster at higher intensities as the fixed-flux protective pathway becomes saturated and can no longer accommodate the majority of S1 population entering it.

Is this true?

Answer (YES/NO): YES